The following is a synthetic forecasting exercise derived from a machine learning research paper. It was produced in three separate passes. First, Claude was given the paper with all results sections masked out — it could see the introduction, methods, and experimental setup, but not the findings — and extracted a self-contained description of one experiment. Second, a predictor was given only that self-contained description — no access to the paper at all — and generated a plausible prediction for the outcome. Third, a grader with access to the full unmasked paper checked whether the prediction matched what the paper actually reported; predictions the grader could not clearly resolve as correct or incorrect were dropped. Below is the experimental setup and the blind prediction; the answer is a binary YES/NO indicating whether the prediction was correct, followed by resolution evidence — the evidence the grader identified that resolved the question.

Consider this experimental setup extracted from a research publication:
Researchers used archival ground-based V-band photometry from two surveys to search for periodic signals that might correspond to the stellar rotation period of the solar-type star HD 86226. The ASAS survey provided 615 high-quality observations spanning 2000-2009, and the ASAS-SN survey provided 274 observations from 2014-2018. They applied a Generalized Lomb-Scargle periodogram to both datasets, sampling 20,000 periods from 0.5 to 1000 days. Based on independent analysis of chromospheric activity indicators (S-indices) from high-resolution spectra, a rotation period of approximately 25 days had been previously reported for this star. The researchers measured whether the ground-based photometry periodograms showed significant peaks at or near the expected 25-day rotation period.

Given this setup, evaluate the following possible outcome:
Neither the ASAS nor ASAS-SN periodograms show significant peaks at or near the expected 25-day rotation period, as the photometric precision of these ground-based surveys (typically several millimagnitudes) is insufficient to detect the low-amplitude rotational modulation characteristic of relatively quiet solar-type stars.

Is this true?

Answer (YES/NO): YES